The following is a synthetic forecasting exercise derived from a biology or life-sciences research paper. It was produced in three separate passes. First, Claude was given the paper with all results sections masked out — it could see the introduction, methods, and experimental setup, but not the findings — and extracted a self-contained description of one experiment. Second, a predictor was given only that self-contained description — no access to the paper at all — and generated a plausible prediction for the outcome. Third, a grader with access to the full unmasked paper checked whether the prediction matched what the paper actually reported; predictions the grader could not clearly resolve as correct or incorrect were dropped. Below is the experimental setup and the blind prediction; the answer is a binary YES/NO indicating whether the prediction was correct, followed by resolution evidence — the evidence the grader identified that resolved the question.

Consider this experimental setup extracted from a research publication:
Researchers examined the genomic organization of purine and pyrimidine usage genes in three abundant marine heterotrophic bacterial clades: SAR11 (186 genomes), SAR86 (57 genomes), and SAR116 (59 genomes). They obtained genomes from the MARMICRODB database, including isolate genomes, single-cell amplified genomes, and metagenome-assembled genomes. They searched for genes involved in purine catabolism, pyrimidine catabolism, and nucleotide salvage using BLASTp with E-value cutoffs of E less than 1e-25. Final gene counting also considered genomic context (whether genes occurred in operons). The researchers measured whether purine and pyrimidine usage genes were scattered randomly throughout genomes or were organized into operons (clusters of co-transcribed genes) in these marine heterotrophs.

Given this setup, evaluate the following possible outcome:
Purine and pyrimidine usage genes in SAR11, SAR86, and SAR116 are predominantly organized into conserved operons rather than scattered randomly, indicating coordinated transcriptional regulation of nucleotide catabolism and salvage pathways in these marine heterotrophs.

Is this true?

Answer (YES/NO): YES